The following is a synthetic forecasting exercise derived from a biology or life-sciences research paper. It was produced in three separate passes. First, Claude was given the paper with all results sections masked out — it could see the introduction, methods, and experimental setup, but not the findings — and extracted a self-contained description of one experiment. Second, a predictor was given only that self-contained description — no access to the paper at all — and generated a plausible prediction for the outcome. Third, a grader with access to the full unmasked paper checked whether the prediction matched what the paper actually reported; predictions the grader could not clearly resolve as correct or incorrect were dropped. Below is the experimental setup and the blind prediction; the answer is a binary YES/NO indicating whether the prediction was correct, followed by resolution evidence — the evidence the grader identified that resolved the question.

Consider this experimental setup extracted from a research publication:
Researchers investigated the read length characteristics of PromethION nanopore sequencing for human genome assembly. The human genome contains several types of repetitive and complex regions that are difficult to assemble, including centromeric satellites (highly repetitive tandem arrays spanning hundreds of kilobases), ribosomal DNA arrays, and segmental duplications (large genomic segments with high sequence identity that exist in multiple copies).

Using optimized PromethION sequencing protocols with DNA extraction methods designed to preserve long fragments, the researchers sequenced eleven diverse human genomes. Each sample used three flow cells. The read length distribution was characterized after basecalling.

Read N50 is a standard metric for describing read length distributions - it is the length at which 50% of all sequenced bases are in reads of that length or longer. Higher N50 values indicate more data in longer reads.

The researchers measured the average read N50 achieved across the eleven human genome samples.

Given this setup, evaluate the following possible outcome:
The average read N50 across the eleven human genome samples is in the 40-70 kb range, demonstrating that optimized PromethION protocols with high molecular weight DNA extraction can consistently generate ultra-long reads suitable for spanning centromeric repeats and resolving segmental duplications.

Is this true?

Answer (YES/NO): YES